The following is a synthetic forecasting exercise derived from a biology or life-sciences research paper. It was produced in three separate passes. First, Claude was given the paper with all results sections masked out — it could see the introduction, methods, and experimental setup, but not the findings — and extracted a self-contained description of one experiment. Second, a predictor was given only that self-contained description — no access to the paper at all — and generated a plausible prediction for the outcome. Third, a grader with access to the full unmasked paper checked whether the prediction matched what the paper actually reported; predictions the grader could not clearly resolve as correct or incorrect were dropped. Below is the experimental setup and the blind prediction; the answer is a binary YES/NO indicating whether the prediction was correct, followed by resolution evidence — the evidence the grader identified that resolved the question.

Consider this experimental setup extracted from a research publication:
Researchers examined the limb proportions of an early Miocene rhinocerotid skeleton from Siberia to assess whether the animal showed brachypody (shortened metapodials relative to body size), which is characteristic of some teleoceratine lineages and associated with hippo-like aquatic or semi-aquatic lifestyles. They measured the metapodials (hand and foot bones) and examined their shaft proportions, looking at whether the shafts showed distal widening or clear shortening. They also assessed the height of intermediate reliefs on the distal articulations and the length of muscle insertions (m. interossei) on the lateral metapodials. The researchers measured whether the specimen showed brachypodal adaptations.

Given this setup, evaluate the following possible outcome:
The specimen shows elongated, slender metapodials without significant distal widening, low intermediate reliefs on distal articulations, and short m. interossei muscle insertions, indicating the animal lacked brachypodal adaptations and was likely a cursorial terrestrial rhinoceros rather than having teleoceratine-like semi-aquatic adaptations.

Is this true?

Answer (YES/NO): NO